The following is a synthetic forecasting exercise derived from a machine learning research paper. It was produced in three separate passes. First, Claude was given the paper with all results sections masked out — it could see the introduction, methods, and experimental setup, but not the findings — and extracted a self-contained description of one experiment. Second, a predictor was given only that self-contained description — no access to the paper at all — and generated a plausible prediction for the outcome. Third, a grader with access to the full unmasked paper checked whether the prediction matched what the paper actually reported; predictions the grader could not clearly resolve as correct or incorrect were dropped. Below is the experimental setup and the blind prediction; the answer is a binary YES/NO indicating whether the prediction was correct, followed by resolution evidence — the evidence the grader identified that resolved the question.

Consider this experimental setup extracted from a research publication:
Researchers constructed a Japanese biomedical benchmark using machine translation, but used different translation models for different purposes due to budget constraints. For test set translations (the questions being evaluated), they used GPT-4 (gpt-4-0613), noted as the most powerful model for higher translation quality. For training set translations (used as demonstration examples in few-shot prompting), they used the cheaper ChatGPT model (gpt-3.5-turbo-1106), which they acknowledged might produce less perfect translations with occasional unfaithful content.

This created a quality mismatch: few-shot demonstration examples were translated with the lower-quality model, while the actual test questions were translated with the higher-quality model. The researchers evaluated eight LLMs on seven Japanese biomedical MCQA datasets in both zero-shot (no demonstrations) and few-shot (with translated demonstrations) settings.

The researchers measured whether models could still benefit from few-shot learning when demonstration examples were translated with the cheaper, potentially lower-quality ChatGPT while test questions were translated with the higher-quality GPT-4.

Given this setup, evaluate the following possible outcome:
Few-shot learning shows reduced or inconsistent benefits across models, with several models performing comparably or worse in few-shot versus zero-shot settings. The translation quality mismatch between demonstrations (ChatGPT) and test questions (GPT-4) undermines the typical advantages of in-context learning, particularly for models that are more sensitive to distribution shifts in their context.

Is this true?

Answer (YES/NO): NO